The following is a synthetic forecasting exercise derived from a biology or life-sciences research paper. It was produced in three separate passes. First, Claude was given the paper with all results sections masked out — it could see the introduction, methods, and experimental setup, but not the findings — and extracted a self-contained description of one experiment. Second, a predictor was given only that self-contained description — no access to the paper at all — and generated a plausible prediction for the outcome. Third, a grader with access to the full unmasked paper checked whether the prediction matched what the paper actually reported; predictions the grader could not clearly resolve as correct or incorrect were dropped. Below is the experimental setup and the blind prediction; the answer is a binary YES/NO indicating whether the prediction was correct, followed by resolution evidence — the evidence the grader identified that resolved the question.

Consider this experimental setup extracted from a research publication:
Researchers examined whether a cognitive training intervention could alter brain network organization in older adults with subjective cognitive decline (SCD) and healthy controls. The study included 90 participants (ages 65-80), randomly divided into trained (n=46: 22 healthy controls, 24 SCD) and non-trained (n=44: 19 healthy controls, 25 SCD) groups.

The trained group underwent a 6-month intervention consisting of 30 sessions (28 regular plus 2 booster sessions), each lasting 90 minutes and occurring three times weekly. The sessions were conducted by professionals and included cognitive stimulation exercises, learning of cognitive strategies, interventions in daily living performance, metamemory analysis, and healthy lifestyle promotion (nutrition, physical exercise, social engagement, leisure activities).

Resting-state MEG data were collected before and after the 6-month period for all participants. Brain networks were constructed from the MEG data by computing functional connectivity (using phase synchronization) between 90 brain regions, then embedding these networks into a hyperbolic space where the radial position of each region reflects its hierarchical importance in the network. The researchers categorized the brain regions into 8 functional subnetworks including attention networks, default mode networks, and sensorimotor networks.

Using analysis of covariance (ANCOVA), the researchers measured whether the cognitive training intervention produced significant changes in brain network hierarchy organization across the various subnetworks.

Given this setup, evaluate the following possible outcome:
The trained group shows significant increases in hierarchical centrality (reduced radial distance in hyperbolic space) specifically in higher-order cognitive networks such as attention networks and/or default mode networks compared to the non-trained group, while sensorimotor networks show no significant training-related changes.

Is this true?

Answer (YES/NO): NO